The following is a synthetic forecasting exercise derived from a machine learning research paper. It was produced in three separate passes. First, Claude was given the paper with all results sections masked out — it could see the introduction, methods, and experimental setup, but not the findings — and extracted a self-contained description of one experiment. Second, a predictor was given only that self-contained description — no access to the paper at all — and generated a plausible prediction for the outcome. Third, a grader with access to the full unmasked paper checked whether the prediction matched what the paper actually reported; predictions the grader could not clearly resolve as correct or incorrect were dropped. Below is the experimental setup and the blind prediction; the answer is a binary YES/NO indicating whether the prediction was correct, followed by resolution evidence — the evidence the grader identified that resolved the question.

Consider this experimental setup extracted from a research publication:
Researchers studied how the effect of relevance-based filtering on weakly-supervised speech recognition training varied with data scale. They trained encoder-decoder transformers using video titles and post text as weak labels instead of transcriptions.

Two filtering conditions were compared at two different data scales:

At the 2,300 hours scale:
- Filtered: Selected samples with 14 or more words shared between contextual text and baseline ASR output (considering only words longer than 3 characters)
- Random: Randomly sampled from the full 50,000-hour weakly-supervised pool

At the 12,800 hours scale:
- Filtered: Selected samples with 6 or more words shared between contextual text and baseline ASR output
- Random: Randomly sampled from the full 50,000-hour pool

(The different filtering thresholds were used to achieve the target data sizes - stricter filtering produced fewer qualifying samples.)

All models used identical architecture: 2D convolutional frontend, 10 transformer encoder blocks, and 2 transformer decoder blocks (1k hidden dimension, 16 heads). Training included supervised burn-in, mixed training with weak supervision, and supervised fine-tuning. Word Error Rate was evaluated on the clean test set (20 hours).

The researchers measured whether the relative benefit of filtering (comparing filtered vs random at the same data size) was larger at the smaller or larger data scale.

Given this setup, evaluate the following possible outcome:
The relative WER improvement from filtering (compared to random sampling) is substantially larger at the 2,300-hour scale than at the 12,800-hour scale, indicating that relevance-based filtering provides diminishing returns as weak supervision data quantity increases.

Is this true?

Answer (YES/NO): YES